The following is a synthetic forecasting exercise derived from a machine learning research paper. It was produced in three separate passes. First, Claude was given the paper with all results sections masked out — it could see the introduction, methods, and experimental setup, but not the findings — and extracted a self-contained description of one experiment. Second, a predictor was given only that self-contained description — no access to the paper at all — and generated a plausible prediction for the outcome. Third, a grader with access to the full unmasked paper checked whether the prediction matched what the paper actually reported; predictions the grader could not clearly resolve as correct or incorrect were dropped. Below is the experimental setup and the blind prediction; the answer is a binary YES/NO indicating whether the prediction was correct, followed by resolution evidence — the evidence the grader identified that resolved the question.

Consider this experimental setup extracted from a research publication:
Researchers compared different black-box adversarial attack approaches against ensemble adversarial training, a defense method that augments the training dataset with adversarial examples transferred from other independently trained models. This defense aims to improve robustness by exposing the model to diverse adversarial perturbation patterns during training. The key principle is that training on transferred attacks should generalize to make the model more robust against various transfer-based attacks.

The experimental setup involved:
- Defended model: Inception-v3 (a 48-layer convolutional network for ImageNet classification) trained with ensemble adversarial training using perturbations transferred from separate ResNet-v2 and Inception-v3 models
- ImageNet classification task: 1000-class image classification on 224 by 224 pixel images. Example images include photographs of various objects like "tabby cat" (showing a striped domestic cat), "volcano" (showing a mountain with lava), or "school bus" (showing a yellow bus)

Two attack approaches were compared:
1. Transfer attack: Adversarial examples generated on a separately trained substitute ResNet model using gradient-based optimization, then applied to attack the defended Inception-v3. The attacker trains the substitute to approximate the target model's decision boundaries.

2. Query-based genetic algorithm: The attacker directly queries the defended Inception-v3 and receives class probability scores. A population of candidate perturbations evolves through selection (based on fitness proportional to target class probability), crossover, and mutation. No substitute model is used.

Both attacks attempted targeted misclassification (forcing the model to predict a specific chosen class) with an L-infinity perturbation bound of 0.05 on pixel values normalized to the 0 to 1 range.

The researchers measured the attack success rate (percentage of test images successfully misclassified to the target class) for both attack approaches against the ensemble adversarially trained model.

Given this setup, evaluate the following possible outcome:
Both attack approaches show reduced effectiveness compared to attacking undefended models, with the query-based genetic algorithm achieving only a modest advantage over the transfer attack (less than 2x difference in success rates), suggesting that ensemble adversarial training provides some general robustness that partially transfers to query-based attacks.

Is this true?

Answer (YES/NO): NO